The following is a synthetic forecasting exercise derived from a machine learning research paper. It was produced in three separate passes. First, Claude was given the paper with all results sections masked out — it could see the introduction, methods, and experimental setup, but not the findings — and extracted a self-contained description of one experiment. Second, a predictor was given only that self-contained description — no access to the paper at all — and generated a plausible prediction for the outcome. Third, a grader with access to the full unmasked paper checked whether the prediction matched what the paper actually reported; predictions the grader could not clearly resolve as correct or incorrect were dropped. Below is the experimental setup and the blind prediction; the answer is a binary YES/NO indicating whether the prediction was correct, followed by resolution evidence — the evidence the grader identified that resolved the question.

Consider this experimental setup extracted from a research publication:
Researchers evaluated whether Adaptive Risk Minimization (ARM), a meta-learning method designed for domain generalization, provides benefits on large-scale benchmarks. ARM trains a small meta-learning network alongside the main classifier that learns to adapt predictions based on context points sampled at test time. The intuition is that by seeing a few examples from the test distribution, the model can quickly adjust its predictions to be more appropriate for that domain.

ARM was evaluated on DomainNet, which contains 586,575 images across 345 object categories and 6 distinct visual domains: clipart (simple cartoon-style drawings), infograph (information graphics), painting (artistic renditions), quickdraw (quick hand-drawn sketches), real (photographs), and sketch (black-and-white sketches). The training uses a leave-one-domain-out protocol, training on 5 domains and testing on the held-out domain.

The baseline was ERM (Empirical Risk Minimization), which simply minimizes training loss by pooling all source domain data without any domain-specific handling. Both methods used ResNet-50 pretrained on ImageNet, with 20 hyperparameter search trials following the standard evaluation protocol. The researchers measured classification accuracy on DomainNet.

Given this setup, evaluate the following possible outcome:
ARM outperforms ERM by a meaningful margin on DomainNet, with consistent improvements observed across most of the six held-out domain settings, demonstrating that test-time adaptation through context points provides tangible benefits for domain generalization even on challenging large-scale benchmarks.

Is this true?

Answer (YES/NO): NO